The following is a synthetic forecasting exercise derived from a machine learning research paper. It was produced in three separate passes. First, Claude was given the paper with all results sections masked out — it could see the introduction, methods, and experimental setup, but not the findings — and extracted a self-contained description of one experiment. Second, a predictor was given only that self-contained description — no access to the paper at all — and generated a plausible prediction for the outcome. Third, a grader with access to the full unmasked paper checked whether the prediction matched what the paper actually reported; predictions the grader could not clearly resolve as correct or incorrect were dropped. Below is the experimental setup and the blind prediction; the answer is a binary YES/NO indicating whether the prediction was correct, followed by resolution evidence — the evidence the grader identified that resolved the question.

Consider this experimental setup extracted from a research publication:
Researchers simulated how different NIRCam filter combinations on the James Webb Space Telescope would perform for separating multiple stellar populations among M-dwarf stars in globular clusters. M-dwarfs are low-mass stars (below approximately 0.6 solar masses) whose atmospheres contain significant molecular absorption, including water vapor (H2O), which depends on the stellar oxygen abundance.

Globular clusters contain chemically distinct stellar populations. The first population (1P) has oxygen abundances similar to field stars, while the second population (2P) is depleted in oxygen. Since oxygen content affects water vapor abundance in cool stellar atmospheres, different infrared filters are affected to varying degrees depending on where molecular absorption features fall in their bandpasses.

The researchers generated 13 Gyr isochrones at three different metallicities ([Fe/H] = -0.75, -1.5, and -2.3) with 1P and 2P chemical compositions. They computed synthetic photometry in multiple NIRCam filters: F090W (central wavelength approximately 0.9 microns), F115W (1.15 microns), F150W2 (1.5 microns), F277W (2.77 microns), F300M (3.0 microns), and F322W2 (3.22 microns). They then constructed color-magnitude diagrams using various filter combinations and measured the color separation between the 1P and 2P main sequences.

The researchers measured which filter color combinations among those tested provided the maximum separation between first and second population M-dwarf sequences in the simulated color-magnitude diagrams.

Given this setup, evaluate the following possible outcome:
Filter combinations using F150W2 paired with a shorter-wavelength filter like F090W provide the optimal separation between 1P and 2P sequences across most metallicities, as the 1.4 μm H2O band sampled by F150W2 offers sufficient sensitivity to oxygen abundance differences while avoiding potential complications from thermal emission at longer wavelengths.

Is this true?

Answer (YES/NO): NO